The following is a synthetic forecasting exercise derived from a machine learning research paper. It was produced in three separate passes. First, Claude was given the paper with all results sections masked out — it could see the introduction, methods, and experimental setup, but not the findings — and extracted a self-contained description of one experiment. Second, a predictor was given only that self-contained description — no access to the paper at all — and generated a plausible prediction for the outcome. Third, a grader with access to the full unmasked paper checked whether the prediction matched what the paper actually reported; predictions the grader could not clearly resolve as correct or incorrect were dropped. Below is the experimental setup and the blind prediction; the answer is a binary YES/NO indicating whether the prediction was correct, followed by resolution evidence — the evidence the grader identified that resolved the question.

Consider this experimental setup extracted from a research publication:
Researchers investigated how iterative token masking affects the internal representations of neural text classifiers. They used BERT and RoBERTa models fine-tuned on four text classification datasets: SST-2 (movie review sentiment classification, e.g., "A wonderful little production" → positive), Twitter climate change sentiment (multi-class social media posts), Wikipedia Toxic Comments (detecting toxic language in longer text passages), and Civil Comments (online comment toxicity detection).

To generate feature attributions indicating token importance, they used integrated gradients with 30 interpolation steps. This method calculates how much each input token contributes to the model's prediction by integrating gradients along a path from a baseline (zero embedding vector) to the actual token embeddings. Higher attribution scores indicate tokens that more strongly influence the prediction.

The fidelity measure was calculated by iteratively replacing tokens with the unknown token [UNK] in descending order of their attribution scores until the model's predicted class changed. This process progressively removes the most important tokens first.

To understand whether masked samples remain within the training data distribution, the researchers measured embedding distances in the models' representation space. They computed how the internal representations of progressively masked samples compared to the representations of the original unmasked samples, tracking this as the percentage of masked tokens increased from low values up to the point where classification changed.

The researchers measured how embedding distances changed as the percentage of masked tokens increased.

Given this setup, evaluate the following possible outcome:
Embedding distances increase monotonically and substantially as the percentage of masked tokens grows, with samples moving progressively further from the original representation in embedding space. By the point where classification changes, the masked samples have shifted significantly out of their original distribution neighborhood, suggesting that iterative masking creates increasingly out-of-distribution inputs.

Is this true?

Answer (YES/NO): YES